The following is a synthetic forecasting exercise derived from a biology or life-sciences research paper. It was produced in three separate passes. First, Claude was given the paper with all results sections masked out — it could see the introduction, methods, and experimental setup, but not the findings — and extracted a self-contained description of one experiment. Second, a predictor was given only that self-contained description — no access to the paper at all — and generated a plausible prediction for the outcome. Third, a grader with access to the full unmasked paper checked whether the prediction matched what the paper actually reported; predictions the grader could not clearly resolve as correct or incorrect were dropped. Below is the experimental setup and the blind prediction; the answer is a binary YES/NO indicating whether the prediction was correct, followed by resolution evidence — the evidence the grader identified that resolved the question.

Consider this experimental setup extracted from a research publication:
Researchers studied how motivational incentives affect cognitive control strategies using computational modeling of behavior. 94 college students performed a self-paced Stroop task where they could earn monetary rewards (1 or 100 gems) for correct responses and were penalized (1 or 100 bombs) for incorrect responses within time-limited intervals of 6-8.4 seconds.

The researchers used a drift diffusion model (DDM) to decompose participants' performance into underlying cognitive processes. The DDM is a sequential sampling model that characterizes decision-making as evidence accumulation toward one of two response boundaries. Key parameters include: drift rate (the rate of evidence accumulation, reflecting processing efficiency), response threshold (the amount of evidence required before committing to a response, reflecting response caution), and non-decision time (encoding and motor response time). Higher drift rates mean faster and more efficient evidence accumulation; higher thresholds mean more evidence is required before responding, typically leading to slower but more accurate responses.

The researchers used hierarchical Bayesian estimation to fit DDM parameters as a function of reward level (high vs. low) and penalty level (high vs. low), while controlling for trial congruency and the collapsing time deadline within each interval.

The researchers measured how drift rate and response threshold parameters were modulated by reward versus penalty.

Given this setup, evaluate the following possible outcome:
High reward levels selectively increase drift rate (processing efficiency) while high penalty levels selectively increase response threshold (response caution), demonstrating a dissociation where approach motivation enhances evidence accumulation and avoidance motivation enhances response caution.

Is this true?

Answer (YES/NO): NO